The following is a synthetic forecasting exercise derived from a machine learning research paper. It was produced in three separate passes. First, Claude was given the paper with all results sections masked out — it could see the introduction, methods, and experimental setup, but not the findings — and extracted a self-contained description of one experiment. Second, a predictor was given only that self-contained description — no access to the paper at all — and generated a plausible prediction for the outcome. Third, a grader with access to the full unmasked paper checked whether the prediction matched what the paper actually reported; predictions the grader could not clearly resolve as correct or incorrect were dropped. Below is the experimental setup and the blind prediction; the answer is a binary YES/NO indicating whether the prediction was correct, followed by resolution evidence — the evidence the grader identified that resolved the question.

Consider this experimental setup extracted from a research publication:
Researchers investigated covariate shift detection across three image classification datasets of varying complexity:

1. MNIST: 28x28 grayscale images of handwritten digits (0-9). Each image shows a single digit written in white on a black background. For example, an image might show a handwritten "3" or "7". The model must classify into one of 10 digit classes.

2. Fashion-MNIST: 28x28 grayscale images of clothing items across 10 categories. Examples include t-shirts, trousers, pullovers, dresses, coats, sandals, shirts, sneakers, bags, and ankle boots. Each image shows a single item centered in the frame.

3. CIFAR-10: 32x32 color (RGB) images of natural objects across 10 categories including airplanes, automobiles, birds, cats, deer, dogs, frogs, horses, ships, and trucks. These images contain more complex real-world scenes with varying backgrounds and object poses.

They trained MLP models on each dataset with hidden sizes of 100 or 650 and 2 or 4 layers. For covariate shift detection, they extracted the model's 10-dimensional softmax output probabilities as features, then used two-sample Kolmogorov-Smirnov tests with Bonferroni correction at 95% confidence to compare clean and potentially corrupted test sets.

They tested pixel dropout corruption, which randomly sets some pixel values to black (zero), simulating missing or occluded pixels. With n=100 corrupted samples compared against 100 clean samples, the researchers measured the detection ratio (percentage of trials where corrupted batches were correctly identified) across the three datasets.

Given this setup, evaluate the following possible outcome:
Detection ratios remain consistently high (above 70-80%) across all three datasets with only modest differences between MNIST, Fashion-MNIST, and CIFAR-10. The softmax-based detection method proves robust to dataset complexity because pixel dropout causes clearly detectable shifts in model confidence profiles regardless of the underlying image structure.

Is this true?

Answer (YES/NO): NO